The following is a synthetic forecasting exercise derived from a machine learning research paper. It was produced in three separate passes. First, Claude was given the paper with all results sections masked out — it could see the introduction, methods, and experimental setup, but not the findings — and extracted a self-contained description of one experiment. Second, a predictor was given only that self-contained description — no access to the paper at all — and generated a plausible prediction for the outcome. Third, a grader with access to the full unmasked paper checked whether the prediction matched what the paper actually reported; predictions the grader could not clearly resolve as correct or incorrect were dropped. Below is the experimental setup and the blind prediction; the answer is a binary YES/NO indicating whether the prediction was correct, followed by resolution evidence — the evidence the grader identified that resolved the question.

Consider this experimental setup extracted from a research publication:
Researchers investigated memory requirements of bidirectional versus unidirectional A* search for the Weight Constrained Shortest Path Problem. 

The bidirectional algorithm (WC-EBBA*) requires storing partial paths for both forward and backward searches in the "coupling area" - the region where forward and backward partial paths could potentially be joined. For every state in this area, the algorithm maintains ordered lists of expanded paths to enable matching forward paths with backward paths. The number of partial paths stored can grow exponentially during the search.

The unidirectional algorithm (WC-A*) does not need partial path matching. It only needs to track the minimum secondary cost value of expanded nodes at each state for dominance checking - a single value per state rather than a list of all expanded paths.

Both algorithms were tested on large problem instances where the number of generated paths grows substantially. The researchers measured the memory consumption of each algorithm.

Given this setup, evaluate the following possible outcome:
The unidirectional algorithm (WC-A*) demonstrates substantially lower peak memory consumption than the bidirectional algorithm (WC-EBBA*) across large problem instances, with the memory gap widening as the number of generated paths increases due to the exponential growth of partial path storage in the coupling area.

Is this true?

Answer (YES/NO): NO